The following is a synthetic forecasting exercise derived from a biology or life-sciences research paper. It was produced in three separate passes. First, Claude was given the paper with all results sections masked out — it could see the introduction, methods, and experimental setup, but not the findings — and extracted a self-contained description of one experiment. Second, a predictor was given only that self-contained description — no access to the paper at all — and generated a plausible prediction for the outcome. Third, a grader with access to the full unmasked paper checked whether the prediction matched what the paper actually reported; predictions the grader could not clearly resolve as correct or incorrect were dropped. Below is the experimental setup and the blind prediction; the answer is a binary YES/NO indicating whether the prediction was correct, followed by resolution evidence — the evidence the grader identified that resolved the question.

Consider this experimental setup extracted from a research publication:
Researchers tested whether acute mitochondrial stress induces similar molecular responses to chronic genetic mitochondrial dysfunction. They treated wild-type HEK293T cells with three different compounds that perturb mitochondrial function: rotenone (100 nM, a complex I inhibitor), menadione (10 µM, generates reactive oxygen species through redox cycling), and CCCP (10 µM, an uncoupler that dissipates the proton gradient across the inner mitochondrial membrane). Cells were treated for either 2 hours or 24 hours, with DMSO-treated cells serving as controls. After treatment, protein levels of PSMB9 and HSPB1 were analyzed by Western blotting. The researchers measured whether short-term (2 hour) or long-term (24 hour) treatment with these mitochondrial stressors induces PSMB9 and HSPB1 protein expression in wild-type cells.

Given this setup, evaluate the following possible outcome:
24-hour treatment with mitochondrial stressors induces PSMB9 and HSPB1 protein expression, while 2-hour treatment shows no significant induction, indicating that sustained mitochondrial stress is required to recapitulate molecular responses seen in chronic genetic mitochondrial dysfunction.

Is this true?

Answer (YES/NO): NO